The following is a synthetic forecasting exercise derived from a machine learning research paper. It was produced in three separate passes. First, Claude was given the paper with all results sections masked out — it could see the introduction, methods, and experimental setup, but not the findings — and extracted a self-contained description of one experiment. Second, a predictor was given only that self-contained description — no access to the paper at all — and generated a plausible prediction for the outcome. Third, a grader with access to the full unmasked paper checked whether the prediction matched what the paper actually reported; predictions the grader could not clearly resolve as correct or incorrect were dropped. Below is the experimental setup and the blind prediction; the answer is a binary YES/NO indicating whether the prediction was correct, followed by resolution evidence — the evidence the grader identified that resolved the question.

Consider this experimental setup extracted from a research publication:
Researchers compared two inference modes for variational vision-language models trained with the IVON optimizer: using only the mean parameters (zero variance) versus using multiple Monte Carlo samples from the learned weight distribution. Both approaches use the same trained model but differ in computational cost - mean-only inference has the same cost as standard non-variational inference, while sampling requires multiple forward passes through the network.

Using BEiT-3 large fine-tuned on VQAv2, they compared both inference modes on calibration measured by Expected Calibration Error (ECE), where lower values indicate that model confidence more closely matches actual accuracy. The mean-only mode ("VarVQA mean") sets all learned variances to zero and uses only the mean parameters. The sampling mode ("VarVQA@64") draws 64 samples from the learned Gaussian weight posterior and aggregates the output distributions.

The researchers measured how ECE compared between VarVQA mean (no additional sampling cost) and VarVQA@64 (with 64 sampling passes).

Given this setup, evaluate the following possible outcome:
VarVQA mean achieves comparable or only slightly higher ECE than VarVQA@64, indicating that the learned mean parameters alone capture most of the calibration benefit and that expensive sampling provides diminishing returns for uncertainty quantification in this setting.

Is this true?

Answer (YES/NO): NO